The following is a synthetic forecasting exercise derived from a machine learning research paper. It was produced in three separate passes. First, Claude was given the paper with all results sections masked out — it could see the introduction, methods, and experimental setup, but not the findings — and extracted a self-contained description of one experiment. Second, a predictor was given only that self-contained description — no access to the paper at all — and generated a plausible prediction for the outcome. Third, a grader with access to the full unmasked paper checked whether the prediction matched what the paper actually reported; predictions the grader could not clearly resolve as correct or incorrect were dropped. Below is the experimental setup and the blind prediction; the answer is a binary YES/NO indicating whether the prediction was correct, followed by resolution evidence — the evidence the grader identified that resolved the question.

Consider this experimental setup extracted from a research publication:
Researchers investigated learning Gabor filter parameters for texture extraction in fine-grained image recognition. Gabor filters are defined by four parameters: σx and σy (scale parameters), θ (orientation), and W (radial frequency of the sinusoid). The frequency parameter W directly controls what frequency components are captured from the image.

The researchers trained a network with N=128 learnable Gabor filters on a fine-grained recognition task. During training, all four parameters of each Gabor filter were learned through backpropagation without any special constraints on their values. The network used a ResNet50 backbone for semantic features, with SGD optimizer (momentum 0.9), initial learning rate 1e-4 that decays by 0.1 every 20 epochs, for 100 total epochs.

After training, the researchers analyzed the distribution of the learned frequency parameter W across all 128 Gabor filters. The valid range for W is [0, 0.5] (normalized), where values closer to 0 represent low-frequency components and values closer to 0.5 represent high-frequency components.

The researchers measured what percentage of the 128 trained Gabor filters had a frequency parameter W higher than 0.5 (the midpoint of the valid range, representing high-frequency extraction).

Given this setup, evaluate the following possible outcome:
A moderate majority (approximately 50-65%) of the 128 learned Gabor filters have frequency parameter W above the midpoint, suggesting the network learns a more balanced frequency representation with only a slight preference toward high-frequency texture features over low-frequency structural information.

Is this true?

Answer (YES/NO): NO